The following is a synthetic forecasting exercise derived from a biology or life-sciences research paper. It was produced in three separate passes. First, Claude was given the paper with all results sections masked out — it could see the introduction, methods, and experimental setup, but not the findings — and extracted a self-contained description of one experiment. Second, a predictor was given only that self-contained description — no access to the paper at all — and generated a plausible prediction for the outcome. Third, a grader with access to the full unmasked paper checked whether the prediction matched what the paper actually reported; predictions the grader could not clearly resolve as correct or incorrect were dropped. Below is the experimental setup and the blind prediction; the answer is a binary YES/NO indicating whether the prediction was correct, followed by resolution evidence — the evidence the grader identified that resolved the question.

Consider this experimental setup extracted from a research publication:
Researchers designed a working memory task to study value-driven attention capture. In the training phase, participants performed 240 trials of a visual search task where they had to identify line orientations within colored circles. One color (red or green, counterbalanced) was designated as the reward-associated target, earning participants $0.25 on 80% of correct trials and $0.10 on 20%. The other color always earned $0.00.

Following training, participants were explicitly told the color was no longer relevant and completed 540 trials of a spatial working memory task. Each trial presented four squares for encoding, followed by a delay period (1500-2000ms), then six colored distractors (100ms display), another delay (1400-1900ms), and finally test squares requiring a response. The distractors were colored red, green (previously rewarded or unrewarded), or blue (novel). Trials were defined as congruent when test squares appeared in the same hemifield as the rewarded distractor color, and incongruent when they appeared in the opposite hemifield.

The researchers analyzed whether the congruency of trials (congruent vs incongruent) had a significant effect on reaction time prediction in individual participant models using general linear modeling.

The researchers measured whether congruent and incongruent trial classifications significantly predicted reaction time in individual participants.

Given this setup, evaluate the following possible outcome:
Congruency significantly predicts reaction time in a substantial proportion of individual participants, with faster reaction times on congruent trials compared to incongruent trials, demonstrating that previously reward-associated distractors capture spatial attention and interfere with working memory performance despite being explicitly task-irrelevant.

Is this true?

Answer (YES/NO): NO